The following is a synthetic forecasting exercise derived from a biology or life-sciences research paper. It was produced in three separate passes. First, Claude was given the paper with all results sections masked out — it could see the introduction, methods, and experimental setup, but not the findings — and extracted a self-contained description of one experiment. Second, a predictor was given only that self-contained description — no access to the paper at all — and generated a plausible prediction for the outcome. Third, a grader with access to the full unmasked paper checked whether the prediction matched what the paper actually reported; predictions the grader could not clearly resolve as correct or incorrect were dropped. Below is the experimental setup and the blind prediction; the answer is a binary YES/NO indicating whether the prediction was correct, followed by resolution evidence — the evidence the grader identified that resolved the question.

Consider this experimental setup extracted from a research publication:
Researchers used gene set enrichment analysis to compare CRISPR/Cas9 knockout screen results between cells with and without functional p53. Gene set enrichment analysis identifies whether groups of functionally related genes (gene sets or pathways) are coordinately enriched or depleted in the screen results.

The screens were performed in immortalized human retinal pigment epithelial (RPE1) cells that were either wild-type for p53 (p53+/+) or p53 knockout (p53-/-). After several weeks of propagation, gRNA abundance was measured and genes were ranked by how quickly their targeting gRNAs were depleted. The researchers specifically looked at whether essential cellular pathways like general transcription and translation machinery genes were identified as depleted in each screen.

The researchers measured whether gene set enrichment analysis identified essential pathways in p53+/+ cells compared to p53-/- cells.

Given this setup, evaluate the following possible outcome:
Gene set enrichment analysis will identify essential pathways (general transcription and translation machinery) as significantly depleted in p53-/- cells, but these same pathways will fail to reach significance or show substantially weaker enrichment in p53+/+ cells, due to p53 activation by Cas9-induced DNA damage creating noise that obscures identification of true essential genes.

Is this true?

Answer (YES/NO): YES